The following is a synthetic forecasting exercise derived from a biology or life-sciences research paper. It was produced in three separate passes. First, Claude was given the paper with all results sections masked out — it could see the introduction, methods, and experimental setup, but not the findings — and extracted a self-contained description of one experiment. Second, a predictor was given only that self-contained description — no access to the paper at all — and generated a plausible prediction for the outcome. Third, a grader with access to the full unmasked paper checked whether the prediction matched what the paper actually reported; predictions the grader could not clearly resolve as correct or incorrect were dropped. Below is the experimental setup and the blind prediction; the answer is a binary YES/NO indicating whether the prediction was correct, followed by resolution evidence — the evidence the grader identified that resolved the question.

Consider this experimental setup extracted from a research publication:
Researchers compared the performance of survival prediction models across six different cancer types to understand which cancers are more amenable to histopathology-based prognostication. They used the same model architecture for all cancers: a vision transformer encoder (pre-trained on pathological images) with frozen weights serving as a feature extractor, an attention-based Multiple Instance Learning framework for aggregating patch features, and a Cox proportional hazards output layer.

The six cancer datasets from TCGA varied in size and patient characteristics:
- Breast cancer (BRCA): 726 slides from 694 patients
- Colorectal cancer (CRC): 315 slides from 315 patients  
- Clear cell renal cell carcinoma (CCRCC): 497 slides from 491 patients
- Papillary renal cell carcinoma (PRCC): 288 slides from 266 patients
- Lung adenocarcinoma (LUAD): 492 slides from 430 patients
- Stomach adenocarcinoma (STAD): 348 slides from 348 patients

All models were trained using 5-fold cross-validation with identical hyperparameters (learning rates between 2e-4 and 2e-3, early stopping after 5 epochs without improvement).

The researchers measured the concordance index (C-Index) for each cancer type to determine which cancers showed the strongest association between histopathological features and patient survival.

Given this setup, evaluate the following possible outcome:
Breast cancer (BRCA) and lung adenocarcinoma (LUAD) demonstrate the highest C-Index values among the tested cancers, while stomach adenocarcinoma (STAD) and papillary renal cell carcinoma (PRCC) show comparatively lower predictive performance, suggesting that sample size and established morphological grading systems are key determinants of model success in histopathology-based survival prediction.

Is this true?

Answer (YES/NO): NO